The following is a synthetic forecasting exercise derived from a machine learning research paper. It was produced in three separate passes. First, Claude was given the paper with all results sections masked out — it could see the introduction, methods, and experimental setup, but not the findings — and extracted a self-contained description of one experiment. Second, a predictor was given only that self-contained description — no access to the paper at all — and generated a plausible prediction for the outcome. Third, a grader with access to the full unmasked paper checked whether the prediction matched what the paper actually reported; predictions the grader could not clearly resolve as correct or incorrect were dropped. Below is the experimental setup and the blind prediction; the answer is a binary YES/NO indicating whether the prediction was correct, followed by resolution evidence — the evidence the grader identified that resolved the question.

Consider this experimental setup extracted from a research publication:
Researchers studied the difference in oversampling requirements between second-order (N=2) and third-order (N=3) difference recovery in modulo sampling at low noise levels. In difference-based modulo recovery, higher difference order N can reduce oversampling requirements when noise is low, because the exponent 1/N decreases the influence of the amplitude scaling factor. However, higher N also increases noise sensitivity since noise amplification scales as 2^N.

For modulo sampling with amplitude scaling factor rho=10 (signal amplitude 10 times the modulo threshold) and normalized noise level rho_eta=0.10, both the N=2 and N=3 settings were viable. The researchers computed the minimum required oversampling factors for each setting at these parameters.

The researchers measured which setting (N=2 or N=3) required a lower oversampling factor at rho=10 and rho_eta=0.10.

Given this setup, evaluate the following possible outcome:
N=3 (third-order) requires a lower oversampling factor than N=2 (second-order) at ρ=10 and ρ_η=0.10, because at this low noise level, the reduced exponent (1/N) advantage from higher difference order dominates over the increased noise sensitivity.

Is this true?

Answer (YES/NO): YES